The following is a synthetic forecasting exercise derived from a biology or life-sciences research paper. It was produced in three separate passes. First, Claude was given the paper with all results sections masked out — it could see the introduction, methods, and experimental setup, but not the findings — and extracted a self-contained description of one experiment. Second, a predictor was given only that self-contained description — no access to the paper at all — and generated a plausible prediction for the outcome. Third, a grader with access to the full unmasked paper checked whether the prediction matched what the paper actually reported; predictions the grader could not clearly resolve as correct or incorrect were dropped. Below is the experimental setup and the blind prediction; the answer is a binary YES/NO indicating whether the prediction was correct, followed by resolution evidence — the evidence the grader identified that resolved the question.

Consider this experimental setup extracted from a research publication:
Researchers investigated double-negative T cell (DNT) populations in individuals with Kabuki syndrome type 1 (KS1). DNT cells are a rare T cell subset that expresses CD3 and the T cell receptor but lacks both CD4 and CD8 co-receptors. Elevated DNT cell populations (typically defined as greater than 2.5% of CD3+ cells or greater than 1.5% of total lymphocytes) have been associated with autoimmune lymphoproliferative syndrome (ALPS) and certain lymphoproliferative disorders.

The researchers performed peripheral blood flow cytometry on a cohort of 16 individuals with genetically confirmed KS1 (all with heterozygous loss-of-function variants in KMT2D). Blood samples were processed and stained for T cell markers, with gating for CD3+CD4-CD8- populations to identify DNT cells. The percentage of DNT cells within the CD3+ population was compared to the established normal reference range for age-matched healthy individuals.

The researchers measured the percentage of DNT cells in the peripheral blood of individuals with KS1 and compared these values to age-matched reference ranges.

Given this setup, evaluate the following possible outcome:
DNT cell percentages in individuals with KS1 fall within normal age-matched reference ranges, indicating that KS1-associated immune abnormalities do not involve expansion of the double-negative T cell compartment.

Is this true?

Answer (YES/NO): NO